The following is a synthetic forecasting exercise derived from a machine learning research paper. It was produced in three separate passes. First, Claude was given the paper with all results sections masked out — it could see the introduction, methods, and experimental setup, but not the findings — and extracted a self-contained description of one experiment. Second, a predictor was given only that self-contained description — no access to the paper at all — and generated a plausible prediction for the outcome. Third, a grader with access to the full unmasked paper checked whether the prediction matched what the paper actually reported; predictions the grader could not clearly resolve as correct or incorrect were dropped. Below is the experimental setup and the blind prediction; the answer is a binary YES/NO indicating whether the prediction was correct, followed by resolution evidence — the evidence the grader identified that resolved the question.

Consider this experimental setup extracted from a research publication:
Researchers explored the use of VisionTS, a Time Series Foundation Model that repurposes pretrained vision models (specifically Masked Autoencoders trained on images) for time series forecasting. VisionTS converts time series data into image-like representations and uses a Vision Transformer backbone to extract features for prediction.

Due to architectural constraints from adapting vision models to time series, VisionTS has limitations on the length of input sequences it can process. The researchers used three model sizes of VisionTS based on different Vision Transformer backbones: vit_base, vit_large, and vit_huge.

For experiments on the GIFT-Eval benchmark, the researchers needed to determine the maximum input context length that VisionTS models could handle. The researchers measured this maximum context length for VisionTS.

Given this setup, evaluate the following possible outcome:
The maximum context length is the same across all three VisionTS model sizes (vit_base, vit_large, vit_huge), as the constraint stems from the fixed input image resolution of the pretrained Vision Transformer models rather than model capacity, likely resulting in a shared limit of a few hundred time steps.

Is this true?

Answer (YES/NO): NO